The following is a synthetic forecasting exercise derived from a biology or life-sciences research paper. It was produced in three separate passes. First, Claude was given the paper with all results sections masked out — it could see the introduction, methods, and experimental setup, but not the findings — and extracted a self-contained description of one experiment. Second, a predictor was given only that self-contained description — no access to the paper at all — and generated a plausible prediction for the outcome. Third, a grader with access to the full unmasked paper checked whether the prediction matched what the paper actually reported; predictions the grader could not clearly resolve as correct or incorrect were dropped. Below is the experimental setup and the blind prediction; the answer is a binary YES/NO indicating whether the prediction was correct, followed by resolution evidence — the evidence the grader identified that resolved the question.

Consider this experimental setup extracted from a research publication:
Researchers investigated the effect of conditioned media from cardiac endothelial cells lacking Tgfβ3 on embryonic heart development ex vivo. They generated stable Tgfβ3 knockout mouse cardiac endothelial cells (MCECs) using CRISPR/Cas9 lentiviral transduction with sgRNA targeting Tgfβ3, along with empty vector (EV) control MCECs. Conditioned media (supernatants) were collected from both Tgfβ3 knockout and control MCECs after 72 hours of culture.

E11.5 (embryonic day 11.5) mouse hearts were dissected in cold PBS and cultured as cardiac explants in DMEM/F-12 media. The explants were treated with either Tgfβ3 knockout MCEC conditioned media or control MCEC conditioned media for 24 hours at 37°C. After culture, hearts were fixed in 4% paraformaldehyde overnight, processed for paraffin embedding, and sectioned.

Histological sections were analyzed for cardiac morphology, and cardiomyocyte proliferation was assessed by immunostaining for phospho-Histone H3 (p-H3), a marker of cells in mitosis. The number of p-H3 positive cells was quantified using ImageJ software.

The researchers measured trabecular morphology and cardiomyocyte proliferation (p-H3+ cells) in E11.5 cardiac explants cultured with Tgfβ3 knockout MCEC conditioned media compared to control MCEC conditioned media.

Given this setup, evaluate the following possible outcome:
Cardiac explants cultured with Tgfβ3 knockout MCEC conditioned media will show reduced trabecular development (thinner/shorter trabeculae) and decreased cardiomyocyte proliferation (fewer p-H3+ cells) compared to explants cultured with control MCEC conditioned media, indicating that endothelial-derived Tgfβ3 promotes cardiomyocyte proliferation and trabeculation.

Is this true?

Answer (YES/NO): YES